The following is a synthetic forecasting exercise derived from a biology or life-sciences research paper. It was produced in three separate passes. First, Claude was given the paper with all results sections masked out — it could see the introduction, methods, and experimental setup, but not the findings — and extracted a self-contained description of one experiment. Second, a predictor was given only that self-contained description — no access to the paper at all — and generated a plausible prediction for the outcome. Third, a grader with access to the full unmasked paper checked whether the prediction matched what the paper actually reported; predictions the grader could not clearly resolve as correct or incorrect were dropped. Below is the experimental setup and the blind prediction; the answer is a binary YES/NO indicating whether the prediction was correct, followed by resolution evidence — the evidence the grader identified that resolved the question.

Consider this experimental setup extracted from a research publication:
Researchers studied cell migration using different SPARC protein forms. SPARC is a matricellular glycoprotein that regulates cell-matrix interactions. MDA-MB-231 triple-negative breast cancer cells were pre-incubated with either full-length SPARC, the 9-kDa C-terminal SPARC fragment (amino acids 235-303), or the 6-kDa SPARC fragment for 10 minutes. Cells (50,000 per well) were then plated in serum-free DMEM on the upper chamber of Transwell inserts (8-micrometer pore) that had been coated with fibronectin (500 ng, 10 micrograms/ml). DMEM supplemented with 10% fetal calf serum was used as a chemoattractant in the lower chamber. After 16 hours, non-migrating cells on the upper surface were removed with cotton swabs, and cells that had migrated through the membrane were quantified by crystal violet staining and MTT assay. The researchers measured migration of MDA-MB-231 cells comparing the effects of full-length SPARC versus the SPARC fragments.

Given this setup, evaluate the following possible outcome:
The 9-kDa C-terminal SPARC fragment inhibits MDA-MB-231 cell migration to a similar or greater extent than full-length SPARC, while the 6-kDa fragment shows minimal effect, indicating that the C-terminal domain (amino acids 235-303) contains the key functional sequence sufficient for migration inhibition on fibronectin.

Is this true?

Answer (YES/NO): NO